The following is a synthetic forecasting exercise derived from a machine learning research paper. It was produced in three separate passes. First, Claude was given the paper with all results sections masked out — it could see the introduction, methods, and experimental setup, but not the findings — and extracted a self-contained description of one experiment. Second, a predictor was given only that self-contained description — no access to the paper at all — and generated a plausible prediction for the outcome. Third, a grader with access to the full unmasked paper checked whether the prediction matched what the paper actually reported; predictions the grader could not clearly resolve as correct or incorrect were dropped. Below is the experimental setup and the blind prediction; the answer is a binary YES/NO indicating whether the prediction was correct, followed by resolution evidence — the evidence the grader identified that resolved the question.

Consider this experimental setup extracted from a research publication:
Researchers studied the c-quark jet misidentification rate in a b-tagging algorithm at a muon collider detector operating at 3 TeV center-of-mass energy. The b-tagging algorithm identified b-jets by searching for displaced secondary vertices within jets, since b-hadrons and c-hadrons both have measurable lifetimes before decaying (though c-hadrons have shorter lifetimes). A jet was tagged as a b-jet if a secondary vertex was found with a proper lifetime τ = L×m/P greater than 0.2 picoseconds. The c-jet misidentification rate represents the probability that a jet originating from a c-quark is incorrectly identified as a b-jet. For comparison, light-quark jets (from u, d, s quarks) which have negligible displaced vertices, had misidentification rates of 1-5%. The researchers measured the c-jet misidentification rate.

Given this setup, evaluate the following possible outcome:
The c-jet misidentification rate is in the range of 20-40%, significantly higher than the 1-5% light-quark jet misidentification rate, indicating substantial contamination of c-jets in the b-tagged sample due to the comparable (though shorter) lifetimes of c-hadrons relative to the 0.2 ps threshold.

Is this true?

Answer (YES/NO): YES